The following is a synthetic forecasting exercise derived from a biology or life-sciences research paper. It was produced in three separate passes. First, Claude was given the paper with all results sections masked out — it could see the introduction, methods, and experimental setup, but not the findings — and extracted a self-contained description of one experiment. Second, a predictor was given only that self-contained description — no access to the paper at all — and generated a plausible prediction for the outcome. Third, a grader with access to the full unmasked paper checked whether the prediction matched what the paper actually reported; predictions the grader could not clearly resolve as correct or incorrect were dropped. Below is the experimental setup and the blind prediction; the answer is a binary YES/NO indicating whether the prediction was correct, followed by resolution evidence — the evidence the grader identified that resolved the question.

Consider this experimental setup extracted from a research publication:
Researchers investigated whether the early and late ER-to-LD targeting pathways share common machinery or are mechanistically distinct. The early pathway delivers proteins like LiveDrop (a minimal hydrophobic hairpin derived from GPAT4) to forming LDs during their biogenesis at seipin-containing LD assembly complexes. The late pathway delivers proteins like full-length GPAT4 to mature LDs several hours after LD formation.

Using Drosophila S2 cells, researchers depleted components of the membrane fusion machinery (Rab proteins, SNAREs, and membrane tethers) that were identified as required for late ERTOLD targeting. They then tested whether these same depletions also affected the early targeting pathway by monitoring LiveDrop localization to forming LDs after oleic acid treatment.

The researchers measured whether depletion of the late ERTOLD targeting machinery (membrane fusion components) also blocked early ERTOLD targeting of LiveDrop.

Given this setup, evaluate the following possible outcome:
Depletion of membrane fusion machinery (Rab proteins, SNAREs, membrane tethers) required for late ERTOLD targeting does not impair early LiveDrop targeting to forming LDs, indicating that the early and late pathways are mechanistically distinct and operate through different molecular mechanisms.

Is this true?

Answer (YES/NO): YES